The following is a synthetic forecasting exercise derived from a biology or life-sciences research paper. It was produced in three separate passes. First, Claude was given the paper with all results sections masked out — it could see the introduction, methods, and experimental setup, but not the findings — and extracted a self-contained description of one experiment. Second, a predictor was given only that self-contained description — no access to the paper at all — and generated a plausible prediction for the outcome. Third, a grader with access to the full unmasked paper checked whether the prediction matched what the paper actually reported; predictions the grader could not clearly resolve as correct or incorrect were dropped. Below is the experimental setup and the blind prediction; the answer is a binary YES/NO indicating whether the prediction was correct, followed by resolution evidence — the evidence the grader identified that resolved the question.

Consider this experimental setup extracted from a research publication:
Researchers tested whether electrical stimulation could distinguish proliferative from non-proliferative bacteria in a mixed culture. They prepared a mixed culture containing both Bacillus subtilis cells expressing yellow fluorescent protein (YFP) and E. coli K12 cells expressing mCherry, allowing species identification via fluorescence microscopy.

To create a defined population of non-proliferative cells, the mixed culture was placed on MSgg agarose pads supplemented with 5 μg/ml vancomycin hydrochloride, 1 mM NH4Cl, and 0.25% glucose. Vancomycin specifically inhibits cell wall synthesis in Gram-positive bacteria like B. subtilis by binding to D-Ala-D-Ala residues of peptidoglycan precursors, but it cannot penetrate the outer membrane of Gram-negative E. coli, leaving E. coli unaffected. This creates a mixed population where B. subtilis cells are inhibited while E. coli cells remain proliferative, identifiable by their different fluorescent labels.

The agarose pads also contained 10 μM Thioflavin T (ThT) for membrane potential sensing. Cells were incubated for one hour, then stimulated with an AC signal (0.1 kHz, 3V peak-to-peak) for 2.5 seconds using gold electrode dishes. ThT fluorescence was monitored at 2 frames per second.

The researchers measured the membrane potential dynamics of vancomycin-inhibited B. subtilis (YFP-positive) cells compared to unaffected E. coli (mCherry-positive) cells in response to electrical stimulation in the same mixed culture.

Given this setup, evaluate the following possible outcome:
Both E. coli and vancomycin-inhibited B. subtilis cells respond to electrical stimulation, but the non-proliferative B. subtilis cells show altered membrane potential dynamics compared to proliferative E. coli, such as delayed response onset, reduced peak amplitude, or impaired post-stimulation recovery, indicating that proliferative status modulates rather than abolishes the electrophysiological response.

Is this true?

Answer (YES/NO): NO